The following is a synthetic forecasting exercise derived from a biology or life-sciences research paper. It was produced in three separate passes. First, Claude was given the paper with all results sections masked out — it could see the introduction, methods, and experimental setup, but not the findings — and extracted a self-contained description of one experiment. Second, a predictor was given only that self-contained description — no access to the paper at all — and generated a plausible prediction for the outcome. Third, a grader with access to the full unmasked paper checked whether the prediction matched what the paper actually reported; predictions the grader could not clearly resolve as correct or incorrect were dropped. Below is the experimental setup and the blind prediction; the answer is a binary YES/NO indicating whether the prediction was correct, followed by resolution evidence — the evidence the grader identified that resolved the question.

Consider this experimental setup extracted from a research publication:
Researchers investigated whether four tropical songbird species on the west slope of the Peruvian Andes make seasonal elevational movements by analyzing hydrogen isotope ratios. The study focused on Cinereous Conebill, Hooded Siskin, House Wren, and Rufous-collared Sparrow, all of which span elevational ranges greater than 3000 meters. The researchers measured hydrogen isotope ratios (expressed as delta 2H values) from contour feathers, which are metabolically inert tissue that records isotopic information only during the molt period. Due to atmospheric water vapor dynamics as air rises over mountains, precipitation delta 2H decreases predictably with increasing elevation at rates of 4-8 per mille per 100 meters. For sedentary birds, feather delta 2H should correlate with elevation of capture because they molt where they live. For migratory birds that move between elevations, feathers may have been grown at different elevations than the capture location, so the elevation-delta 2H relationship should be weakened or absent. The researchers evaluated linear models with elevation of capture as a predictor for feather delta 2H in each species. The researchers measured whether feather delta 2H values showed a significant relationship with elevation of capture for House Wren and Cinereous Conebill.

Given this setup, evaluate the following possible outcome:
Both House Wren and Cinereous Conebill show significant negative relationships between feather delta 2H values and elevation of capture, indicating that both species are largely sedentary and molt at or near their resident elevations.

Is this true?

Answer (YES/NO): NO